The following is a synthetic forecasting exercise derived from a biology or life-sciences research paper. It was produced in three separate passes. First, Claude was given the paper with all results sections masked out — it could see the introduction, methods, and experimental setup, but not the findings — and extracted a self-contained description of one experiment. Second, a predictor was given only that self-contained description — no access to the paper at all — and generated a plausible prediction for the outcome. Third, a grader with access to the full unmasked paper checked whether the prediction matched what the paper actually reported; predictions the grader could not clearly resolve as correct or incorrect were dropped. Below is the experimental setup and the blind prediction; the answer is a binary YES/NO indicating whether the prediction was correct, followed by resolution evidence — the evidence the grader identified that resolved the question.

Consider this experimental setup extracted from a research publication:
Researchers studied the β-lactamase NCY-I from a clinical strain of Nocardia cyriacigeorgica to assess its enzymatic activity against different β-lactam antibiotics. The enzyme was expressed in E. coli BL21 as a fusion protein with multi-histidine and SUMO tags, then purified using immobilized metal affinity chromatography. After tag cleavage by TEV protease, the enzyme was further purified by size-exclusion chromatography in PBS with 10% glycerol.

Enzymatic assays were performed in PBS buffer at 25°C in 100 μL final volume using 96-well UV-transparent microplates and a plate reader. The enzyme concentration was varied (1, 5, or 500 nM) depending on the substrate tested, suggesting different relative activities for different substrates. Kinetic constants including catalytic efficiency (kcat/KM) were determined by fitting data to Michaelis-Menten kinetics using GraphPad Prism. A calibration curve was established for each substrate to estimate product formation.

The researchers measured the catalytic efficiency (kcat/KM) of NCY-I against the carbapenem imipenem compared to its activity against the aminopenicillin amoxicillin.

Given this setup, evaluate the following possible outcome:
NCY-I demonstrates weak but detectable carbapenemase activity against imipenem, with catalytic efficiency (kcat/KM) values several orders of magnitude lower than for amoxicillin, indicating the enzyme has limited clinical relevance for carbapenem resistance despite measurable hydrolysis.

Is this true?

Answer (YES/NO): NO